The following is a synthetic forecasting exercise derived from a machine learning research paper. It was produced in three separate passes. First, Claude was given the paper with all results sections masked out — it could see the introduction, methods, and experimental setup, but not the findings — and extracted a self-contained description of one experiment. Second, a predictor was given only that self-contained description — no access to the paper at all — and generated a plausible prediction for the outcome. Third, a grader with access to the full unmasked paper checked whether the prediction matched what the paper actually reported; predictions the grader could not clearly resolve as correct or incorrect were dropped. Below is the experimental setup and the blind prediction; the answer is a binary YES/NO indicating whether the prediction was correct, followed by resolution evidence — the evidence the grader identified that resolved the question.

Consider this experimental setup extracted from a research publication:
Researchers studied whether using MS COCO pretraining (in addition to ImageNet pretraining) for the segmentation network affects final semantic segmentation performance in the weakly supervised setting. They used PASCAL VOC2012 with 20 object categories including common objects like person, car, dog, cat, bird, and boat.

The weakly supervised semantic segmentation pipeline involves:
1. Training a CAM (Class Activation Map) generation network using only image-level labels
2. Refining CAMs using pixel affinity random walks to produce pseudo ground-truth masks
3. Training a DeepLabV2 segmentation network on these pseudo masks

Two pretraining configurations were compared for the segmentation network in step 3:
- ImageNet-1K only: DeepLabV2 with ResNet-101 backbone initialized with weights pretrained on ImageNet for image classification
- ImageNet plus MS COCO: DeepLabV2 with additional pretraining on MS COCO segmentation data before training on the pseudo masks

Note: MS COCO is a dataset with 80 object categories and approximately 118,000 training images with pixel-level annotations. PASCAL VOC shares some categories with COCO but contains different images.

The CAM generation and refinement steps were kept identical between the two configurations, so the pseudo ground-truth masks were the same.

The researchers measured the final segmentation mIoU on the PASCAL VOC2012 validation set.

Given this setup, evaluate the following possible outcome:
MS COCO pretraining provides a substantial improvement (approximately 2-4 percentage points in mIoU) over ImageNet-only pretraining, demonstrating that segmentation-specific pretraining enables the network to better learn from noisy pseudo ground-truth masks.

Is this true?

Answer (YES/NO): NO